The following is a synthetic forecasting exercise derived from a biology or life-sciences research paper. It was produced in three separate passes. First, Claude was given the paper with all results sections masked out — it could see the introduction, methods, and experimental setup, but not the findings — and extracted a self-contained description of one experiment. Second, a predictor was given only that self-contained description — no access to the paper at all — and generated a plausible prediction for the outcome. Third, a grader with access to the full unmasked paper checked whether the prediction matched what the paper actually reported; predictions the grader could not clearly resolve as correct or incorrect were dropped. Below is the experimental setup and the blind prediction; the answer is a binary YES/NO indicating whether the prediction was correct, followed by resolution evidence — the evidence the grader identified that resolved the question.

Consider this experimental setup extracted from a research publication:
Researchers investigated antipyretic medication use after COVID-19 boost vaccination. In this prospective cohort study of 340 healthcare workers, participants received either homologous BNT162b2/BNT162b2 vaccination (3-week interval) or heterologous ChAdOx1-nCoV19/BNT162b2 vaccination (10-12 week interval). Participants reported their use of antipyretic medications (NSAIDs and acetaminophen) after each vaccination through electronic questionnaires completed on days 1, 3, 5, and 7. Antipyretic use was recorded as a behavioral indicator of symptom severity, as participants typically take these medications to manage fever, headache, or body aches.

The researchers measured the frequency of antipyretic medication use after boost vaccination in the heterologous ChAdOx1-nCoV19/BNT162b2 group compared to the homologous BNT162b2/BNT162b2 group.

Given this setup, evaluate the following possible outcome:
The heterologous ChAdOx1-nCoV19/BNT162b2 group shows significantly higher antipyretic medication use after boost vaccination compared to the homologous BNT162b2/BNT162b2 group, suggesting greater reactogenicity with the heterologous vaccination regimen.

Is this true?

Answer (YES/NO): NO